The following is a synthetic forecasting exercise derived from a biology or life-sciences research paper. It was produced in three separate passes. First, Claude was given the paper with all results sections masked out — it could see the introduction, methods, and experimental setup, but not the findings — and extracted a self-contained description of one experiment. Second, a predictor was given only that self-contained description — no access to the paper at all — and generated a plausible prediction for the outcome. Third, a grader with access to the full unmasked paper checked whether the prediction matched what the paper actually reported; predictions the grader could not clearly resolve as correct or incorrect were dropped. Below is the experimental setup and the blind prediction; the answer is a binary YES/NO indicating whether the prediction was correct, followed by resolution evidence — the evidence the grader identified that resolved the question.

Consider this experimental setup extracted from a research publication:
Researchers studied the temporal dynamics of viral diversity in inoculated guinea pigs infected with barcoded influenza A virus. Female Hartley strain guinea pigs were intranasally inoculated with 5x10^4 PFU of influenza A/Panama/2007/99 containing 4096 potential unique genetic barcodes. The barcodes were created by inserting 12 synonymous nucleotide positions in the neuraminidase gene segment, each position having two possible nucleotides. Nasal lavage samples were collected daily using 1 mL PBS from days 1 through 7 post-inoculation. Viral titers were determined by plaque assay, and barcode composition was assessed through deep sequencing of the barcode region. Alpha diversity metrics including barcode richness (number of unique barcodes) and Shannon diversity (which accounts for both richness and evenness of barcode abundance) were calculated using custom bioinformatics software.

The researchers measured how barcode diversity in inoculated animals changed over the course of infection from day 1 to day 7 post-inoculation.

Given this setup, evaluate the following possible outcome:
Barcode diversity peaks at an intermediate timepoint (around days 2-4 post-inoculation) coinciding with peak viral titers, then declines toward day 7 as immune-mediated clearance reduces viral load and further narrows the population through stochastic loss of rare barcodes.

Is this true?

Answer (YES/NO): NO